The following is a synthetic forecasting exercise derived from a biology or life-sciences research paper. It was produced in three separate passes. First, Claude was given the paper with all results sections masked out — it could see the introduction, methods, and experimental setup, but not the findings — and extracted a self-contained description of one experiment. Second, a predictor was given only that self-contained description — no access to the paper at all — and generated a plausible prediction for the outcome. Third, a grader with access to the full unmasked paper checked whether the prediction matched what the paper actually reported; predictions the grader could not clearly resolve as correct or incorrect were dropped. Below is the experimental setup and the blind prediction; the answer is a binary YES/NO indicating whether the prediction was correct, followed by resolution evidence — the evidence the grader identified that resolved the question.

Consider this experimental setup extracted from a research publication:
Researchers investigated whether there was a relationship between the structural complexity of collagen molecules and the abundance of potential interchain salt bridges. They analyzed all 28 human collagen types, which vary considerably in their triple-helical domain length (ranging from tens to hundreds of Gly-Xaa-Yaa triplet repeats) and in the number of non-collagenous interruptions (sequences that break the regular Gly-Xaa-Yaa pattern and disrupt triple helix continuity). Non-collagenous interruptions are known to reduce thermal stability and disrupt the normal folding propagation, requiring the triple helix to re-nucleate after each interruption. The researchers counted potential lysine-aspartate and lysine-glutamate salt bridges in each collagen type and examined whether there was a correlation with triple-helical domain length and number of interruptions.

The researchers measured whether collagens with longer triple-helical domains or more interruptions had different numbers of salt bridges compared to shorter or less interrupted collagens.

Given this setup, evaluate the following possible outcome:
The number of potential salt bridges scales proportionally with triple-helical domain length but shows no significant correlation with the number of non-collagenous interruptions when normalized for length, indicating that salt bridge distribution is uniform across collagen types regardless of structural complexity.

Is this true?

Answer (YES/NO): NO